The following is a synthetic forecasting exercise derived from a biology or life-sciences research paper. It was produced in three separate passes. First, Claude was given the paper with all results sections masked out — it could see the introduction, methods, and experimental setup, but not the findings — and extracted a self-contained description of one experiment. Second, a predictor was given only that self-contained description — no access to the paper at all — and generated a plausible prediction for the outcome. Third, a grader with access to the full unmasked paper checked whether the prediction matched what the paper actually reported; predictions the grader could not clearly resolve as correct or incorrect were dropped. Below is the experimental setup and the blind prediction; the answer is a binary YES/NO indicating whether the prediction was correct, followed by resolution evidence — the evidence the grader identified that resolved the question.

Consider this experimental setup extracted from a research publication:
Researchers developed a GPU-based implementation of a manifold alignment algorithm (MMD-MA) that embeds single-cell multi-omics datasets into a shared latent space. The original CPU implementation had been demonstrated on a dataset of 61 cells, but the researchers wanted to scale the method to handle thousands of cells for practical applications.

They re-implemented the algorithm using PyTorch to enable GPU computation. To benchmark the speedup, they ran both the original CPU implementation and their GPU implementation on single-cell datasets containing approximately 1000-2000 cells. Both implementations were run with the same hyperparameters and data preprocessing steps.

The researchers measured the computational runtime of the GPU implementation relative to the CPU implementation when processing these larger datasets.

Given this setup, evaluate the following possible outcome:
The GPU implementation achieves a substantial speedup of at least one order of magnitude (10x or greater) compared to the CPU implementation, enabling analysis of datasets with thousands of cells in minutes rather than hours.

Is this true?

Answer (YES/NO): YES